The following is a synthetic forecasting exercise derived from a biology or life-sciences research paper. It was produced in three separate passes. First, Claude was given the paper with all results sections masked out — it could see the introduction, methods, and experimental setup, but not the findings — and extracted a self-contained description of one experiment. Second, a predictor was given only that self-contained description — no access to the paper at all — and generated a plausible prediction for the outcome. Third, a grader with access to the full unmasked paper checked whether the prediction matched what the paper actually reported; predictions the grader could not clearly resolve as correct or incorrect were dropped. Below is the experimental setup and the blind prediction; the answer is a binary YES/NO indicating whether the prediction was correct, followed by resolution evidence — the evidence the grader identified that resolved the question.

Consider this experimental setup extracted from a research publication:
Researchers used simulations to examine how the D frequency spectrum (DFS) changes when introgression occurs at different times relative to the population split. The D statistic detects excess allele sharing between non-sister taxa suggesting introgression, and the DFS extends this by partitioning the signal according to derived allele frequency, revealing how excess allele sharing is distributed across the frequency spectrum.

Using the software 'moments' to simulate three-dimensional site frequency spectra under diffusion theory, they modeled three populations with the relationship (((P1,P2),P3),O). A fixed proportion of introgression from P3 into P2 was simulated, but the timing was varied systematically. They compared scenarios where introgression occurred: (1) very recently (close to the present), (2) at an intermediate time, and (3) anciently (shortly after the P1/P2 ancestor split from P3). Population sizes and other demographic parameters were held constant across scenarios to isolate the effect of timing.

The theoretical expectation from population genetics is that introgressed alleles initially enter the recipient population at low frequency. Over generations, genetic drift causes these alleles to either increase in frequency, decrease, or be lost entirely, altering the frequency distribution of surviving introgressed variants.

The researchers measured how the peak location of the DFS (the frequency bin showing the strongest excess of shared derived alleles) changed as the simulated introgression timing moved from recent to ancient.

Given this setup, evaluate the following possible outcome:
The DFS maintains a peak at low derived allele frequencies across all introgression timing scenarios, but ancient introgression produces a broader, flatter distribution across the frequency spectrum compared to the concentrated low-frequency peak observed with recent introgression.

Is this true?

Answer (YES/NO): NO